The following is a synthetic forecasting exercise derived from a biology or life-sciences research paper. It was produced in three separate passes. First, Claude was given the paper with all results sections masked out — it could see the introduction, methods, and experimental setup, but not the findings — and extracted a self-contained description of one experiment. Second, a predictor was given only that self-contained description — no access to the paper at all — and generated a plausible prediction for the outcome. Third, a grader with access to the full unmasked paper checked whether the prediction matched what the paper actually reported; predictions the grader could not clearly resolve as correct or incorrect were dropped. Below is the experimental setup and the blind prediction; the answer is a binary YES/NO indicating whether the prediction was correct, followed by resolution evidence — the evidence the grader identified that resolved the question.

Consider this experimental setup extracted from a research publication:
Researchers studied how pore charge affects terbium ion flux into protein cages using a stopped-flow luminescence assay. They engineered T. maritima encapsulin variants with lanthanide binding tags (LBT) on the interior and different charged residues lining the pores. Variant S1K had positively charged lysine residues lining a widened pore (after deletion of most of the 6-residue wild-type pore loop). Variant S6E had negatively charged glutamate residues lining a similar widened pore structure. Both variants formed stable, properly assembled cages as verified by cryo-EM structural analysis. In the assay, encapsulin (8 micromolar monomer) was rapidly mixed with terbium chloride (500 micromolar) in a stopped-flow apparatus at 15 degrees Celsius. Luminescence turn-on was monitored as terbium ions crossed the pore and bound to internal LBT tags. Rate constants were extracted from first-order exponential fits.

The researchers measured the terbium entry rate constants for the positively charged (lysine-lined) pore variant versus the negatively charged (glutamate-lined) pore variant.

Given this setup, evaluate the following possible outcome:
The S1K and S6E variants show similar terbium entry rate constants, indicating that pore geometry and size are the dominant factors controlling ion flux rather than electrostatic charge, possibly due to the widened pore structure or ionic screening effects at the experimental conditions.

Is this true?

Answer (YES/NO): NO